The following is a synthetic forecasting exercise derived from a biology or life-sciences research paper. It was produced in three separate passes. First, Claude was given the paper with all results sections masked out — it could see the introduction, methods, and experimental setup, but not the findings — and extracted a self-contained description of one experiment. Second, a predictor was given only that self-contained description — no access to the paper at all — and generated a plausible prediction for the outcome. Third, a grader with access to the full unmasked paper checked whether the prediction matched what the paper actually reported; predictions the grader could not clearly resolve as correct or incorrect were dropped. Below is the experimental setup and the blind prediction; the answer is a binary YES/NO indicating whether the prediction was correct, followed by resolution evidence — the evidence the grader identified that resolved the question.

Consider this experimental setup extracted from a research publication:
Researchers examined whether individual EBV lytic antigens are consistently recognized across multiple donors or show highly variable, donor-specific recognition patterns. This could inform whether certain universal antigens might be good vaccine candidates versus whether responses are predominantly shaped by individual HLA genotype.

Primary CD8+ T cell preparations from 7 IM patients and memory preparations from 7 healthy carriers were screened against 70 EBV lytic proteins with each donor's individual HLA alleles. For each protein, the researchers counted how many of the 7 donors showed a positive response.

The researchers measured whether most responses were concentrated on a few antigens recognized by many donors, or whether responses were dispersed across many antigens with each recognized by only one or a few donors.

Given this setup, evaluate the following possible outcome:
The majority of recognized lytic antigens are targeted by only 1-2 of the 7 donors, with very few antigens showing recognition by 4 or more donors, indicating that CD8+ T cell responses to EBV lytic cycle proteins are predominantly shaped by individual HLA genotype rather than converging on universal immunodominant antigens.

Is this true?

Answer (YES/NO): YES